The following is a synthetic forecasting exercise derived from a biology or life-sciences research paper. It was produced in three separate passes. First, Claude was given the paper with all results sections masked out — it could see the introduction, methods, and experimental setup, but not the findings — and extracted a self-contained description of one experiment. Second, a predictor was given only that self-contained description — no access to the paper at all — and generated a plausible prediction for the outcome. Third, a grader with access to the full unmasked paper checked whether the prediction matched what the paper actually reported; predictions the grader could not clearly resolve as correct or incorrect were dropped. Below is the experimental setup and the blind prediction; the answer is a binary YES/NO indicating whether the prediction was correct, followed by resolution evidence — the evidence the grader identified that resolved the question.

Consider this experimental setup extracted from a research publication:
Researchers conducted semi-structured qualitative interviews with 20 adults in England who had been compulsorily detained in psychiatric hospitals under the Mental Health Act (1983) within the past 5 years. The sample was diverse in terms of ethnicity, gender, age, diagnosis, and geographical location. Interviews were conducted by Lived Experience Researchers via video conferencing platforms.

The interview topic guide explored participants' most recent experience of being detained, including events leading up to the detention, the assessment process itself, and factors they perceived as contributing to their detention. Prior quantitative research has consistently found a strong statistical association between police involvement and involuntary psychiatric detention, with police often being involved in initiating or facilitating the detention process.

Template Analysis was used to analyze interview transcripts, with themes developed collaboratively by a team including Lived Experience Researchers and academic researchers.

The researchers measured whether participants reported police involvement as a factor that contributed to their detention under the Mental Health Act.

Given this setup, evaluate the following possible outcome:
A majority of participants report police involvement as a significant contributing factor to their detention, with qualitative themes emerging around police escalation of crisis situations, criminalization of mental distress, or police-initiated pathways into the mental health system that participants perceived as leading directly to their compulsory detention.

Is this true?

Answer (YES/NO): NO